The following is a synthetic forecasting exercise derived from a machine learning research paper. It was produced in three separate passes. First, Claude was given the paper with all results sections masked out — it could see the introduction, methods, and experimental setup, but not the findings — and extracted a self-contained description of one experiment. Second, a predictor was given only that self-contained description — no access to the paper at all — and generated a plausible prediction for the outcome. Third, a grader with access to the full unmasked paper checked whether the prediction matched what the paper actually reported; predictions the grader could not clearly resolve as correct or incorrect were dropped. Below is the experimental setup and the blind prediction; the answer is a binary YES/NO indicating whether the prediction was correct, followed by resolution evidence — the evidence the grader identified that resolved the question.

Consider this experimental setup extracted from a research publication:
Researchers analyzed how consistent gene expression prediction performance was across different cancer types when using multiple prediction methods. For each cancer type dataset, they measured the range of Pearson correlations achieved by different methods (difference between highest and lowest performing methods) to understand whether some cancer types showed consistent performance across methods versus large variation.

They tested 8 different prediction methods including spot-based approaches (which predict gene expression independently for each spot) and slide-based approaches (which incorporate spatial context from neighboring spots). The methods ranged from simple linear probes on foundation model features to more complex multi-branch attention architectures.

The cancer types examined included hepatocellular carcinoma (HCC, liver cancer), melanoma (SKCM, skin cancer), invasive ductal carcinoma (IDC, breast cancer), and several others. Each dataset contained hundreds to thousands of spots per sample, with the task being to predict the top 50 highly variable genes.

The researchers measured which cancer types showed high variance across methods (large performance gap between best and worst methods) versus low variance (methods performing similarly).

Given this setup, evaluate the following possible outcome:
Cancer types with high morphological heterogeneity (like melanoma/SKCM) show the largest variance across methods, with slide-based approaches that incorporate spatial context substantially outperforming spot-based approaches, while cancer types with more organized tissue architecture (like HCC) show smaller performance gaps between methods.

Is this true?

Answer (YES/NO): NO